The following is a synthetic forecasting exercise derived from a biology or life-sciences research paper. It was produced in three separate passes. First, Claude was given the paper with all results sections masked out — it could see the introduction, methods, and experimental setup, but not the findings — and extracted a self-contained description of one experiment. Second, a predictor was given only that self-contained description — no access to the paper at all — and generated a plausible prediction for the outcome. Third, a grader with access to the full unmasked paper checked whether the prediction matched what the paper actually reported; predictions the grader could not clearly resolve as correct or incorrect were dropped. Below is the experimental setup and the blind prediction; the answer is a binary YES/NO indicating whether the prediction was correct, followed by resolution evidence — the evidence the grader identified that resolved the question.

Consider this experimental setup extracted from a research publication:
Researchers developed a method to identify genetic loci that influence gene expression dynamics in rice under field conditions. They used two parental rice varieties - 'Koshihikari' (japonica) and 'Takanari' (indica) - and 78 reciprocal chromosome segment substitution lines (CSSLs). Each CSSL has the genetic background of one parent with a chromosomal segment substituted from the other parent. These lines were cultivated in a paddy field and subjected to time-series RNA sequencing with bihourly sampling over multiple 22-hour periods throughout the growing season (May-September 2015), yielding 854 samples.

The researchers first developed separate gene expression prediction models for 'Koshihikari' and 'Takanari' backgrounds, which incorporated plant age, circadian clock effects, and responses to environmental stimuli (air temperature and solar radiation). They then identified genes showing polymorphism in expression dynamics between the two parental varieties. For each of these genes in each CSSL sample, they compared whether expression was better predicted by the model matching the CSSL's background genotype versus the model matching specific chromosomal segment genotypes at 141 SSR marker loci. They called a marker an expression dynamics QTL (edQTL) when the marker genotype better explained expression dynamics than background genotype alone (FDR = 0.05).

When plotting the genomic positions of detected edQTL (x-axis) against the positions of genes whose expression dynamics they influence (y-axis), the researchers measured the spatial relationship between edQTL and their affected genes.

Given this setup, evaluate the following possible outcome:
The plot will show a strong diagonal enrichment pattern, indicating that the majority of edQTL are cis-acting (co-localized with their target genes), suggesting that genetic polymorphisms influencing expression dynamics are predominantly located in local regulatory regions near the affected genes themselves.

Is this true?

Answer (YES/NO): YES